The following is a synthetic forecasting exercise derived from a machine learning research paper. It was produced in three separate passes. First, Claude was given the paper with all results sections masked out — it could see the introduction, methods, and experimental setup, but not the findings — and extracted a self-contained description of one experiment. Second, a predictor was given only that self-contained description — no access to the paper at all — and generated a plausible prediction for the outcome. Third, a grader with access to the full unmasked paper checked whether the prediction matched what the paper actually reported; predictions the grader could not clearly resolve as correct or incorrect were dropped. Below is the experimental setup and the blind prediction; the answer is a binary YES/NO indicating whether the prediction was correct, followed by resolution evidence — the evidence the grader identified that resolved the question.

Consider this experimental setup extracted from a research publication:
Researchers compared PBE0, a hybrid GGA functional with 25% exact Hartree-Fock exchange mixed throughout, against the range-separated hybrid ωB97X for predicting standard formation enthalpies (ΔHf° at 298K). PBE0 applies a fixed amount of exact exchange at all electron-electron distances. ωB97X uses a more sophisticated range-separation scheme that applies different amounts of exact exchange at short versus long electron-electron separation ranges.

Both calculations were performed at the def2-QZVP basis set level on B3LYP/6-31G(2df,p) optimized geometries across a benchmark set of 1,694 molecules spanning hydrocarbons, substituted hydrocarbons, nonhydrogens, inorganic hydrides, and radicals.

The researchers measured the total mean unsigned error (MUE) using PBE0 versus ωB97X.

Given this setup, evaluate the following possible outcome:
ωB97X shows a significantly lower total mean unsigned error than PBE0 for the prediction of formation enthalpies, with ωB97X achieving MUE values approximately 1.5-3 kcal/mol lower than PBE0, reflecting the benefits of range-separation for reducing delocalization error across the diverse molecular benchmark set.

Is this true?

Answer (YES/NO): NO